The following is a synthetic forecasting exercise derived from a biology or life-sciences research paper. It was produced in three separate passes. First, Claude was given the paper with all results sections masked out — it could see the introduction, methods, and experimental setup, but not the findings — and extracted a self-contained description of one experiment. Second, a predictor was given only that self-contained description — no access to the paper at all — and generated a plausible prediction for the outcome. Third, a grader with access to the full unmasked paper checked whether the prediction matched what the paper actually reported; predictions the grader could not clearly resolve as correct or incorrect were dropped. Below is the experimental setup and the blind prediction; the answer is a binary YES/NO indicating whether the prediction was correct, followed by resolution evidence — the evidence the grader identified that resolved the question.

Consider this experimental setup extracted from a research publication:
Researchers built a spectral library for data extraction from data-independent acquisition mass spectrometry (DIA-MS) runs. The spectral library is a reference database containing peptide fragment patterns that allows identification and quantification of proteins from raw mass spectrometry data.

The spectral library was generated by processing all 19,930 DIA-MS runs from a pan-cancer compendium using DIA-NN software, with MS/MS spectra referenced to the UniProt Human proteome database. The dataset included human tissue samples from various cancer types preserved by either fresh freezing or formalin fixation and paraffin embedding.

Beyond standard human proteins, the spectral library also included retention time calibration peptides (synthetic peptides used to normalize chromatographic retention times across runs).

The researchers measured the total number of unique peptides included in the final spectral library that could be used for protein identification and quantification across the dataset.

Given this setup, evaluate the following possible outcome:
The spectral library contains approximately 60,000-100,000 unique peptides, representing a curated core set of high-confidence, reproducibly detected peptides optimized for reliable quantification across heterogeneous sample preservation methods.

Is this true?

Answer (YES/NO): NO